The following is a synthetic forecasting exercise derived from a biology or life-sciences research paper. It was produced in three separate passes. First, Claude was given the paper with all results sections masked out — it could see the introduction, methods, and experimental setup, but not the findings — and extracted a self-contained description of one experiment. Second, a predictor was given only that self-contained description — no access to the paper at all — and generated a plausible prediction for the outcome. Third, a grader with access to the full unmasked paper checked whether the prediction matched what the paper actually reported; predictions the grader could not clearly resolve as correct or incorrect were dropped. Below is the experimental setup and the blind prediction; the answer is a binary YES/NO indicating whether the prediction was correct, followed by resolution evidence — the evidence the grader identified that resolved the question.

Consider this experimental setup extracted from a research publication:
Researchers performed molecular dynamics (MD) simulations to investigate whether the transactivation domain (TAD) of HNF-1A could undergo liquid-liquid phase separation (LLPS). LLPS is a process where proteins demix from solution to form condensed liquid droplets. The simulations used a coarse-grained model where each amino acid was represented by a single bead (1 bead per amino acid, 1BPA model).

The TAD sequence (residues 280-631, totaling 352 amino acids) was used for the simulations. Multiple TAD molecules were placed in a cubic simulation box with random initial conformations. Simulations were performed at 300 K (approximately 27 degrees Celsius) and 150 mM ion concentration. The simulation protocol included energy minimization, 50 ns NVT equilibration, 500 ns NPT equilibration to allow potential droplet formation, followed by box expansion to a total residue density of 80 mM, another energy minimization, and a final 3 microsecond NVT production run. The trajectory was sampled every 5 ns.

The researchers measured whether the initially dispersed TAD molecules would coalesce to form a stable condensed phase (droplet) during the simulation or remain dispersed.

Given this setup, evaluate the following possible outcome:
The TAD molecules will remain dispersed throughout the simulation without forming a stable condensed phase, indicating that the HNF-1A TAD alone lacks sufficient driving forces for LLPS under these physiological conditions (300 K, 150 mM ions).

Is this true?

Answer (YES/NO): NO